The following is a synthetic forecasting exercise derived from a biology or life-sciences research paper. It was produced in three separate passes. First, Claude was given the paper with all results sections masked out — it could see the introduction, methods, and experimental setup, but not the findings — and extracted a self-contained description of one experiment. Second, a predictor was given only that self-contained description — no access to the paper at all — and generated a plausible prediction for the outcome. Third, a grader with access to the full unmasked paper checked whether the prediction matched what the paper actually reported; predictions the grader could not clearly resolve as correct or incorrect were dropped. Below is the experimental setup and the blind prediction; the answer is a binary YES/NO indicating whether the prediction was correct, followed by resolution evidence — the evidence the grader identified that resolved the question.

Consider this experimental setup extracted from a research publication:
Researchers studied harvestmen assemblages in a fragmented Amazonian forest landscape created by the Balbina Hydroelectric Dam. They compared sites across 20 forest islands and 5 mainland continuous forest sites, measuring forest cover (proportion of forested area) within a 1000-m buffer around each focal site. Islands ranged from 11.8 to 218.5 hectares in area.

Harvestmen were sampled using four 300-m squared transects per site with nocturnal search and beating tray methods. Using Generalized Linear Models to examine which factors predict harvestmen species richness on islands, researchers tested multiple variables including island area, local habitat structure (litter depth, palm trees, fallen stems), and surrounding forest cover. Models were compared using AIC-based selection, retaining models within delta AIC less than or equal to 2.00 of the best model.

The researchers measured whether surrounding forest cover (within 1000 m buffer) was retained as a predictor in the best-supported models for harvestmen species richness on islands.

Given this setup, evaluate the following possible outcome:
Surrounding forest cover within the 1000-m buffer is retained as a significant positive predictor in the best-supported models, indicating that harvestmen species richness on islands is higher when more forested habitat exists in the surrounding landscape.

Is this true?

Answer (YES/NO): NO